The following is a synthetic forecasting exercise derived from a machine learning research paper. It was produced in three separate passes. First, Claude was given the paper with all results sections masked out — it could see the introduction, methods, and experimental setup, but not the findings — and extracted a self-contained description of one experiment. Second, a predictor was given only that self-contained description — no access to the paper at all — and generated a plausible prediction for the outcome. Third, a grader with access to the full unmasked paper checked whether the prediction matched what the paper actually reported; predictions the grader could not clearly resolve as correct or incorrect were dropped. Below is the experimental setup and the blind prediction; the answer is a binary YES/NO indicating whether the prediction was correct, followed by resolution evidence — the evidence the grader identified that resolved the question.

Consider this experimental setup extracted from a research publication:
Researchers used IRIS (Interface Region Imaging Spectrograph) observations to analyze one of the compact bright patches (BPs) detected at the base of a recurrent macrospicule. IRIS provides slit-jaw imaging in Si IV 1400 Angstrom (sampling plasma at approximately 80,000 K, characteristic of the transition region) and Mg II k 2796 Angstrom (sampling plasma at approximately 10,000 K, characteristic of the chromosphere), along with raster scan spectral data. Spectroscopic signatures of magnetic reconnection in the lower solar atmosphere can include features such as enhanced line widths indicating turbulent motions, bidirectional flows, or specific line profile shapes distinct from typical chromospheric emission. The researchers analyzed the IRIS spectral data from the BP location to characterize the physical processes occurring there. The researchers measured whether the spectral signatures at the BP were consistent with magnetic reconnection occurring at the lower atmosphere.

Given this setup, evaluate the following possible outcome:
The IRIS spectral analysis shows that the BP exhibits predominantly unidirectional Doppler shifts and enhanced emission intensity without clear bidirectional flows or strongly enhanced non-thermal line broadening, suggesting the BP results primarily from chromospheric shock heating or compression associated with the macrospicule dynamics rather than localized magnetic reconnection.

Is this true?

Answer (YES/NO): NO